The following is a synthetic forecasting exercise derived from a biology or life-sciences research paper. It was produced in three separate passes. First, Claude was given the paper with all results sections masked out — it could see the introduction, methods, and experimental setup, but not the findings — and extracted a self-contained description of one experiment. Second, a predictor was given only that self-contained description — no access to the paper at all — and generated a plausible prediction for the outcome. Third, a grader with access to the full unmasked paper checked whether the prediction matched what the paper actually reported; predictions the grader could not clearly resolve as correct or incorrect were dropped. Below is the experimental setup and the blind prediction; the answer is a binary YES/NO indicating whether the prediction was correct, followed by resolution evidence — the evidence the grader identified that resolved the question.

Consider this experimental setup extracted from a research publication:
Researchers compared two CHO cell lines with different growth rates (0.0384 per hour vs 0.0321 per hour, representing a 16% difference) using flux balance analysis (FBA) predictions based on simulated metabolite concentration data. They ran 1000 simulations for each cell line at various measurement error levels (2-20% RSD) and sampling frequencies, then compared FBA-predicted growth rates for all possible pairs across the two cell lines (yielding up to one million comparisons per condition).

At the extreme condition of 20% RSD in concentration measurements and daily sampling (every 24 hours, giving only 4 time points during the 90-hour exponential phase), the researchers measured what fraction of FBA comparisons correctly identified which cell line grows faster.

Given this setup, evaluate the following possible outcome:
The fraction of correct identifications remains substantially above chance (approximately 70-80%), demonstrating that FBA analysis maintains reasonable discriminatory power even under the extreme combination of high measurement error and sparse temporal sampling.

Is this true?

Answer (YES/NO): NO